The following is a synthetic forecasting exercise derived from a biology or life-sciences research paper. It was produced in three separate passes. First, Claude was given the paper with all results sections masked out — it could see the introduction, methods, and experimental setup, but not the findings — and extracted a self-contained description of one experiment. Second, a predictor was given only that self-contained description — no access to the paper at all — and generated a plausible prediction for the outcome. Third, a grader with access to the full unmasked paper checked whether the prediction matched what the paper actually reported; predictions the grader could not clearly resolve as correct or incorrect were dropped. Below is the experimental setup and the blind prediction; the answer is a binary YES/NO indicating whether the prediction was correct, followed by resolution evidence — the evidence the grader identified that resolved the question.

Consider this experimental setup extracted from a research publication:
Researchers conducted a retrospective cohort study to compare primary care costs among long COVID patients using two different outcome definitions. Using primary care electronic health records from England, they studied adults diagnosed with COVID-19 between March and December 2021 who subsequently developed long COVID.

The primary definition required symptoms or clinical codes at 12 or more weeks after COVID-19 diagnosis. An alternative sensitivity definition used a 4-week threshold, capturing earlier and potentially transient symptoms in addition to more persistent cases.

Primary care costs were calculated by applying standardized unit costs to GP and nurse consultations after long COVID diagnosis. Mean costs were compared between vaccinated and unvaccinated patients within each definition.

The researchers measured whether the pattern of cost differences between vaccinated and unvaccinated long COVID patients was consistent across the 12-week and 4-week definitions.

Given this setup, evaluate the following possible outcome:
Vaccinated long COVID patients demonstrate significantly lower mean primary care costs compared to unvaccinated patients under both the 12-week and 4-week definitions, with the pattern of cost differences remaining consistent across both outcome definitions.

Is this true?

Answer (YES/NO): NO